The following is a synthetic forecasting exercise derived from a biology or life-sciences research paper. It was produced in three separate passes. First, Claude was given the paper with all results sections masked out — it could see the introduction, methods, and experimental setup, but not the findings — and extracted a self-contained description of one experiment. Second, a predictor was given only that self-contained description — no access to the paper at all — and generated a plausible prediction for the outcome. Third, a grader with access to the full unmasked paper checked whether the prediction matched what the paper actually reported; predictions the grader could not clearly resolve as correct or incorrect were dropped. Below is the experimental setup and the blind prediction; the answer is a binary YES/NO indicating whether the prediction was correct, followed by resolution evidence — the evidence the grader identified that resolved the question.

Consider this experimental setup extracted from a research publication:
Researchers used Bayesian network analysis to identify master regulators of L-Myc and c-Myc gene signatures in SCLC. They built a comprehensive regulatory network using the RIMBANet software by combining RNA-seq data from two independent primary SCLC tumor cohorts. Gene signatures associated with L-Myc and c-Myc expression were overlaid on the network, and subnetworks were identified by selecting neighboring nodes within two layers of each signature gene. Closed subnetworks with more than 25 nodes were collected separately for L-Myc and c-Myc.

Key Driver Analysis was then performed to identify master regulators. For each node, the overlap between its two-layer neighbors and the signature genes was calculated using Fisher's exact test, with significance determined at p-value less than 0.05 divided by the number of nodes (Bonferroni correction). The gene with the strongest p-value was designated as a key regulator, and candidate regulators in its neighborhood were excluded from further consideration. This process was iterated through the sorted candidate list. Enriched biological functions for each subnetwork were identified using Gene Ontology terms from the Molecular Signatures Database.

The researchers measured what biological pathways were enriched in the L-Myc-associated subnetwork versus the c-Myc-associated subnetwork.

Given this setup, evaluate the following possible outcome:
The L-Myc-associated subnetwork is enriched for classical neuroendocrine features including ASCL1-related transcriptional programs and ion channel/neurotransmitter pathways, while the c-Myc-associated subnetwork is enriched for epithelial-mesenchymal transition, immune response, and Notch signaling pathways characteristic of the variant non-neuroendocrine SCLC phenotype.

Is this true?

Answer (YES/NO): NO